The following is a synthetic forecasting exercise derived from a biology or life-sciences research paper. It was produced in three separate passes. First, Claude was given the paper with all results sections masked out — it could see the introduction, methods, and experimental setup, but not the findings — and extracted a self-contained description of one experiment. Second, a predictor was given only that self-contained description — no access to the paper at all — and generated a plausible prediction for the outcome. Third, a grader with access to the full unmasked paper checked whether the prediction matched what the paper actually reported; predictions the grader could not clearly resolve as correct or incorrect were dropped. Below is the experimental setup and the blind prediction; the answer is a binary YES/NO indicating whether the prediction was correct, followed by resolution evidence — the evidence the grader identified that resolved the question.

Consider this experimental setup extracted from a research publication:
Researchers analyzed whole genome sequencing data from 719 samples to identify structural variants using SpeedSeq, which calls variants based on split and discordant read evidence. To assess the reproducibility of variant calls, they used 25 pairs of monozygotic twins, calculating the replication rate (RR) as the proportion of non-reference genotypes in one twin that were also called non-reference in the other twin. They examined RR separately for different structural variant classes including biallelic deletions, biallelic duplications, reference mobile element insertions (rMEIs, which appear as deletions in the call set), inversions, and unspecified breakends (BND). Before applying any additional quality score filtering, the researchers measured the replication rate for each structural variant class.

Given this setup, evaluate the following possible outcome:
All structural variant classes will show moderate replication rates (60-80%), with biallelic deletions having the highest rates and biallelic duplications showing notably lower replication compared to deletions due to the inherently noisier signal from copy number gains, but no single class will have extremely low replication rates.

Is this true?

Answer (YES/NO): NO